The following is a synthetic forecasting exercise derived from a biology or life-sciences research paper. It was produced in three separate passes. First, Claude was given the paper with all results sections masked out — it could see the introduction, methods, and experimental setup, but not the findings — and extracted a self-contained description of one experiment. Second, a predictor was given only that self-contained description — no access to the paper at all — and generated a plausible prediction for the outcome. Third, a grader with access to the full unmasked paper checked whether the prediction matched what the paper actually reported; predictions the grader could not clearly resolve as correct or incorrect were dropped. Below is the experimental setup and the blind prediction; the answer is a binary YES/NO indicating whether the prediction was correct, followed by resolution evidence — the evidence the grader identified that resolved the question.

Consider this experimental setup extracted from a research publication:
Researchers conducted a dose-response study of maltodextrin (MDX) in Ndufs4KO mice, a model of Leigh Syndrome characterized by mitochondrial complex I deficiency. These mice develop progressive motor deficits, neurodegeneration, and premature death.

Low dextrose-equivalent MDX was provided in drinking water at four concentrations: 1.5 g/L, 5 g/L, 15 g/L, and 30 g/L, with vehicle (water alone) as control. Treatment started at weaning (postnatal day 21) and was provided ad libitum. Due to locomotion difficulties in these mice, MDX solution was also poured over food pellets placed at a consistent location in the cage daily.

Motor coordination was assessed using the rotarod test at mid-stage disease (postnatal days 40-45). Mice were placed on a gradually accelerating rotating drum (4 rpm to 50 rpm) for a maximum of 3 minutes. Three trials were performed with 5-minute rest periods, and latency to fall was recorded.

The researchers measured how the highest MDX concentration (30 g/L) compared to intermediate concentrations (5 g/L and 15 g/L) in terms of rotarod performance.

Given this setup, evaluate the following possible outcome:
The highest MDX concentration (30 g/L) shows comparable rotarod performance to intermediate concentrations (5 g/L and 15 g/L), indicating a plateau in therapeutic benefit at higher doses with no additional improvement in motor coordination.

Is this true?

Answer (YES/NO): NO